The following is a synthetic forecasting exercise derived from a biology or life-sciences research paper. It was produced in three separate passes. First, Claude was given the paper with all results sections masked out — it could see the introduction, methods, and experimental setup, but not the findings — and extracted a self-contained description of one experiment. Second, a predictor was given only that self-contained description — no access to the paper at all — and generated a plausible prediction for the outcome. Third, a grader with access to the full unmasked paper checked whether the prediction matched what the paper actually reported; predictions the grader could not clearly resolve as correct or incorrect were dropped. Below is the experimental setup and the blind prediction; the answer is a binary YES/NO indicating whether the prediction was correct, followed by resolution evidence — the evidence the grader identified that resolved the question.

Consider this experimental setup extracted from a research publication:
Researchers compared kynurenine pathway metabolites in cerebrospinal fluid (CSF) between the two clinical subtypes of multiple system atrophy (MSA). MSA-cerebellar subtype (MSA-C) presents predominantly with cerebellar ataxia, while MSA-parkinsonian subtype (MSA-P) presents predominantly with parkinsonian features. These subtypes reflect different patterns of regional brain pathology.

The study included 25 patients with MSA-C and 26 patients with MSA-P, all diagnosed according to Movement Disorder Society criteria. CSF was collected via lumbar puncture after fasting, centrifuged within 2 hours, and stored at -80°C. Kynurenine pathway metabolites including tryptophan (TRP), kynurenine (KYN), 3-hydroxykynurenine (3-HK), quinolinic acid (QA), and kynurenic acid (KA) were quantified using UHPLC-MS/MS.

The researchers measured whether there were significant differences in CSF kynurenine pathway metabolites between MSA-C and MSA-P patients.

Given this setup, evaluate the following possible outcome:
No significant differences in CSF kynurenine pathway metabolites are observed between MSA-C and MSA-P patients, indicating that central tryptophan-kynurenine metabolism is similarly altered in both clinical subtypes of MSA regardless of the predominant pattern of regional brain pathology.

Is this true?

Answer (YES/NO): YES